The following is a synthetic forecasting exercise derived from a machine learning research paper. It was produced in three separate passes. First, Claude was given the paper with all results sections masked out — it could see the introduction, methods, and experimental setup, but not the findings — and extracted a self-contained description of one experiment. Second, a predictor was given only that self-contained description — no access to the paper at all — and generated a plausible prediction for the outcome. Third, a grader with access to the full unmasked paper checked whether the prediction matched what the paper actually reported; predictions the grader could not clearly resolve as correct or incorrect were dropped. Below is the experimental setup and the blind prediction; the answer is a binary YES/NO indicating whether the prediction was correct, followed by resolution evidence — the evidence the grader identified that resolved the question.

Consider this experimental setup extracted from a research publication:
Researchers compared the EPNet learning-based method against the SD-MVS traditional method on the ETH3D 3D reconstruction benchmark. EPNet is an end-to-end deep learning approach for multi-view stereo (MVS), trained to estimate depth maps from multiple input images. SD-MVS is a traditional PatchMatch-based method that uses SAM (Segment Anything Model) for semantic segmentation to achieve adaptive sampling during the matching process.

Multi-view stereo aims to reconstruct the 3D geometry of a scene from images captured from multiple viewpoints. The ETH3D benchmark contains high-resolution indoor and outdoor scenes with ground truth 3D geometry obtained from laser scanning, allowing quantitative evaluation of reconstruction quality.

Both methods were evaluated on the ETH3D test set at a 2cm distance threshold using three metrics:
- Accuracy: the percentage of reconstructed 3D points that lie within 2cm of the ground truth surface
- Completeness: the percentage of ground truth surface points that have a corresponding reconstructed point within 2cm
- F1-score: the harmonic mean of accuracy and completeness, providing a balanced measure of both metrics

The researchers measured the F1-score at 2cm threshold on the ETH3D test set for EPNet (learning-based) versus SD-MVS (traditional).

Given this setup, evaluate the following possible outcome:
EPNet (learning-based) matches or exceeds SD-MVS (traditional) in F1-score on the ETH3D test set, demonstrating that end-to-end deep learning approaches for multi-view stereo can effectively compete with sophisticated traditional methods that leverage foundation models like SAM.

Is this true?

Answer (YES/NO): NO